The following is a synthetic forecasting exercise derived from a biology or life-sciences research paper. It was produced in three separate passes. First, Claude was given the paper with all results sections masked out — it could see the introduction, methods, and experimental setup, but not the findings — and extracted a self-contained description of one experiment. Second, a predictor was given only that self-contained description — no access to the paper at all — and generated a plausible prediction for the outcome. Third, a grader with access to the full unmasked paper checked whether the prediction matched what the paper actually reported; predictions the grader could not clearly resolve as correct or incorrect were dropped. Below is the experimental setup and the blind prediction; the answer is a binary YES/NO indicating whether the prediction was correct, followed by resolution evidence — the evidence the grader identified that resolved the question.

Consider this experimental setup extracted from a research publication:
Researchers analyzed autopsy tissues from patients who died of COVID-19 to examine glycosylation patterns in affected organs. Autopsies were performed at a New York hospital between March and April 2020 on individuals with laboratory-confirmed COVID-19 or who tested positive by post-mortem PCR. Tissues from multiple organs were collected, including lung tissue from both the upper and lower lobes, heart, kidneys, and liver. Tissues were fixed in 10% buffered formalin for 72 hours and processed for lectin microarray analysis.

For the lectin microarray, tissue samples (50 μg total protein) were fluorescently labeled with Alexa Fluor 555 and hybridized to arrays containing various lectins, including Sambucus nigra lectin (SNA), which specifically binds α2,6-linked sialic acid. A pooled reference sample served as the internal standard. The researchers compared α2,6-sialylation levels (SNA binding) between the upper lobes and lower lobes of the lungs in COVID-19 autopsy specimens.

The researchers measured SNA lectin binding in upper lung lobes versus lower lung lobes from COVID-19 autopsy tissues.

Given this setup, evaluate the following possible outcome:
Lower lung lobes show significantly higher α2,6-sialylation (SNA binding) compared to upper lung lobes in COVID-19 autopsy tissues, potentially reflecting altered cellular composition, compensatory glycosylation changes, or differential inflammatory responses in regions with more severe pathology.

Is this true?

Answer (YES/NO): YES